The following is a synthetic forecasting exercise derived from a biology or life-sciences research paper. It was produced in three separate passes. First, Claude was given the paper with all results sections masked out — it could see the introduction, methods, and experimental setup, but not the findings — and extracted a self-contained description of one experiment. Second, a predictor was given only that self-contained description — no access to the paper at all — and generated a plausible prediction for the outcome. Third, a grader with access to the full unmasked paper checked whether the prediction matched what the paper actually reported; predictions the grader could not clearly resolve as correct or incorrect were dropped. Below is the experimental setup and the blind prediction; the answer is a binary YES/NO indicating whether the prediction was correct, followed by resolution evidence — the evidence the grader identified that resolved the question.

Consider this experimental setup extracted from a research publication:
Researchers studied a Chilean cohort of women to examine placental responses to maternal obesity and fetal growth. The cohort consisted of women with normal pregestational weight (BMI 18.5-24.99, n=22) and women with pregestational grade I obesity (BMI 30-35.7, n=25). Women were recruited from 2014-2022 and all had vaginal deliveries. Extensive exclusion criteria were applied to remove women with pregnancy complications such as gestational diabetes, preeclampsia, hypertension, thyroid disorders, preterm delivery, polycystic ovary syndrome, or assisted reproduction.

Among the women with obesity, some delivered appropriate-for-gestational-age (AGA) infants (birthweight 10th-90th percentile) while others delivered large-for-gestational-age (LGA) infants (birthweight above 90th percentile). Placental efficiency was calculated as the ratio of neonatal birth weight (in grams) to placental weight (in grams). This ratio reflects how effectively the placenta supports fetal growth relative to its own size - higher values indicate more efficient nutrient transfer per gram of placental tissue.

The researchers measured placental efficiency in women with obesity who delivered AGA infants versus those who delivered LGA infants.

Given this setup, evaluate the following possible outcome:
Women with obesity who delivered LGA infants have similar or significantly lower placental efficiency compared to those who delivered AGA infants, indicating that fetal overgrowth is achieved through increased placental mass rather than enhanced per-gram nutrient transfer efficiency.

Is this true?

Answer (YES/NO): NO